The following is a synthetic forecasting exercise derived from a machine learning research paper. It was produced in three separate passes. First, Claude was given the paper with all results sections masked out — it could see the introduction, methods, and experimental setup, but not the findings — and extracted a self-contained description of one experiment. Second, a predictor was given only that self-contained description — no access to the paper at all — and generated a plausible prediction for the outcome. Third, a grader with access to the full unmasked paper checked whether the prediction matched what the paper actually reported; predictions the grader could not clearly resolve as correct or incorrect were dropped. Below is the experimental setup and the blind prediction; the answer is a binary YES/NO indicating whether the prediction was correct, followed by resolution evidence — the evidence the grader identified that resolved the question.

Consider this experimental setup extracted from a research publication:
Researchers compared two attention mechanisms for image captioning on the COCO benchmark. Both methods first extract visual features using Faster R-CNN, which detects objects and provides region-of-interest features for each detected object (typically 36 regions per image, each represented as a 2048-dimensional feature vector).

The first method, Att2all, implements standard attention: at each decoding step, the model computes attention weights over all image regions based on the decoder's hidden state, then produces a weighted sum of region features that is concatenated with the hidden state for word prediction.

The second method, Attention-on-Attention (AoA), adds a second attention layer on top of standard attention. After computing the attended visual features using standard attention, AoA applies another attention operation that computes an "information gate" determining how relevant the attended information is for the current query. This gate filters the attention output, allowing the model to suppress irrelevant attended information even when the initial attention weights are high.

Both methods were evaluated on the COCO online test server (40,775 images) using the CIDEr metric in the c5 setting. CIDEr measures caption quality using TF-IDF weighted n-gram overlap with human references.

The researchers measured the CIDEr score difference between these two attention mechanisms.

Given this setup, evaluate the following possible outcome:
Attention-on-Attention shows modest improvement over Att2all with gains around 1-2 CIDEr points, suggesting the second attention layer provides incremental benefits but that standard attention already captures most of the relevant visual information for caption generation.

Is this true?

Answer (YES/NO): NO